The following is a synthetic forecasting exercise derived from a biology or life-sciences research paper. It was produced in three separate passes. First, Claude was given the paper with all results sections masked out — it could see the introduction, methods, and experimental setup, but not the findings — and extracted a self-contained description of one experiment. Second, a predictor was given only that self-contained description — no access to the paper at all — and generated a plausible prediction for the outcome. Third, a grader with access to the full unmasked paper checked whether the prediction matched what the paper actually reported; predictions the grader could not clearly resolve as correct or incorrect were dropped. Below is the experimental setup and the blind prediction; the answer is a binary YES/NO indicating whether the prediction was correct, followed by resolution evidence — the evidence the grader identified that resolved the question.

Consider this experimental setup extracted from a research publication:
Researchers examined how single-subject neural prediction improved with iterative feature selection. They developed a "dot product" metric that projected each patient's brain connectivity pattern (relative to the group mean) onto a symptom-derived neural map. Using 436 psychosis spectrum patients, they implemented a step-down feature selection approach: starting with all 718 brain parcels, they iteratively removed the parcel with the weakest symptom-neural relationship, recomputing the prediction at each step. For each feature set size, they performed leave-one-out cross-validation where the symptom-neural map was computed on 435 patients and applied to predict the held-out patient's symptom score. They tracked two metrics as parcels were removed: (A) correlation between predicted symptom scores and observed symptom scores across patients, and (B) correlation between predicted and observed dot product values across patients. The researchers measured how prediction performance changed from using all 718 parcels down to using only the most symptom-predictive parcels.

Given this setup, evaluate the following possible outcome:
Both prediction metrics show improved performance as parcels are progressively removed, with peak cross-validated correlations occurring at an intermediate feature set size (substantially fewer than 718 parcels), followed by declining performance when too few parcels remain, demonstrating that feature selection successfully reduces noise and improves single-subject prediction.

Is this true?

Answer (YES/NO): YES